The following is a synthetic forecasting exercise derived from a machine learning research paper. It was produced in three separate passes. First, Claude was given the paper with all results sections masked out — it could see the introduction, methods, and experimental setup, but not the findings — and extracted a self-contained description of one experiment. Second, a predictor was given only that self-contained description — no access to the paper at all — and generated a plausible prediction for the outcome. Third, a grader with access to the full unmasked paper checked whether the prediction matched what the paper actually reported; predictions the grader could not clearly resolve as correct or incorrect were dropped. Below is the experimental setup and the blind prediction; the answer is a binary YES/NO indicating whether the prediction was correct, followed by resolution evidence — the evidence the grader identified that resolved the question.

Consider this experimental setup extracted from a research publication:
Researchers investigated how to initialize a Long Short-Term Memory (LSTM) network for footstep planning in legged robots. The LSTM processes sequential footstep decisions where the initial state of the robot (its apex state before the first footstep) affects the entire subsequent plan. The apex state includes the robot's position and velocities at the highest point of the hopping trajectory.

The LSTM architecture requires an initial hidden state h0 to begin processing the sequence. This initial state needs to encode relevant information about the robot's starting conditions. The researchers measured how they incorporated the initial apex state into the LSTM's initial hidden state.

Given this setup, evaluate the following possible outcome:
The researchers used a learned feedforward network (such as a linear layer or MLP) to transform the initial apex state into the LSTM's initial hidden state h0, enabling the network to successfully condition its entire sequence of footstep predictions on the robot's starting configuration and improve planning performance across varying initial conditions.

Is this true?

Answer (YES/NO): YES